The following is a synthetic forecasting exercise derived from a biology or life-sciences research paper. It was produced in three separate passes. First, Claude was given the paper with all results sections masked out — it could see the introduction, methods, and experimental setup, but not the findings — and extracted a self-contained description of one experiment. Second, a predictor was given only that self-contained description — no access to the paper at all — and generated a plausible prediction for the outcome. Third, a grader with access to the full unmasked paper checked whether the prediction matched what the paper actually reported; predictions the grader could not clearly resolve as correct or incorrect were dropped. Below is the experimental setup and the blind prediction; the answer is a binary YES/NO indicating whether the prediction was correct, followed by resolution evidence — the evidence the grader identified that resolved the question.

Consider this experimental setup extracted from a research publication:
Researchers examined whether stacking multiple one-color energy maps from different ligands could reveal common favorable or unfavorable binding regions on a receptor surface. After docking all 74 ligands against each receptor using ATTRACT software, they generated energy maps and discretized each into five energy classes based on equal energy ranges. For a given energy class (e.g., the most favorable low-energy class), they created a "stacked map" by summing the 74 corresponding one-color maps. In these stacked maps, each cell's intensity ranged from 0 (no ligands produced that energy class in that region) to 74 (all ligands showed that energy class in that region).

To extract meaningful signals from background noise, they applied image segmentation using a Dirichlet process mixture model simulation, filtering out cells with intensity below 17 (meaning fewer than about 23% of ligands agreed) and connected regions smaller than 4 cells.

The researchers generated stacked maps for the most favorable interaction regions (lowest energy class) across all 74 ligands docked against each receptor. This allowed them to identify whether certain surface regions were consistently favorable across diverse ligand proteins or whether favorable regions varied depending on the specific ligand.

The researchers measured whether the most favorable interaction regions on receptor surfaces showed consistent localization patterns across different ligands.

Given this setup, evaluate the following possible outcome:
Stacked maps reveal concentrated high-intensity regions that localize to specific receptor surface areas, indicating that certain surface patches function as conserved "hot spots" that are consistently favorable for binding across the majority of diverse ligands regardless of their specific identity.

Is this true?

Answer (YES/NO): YES